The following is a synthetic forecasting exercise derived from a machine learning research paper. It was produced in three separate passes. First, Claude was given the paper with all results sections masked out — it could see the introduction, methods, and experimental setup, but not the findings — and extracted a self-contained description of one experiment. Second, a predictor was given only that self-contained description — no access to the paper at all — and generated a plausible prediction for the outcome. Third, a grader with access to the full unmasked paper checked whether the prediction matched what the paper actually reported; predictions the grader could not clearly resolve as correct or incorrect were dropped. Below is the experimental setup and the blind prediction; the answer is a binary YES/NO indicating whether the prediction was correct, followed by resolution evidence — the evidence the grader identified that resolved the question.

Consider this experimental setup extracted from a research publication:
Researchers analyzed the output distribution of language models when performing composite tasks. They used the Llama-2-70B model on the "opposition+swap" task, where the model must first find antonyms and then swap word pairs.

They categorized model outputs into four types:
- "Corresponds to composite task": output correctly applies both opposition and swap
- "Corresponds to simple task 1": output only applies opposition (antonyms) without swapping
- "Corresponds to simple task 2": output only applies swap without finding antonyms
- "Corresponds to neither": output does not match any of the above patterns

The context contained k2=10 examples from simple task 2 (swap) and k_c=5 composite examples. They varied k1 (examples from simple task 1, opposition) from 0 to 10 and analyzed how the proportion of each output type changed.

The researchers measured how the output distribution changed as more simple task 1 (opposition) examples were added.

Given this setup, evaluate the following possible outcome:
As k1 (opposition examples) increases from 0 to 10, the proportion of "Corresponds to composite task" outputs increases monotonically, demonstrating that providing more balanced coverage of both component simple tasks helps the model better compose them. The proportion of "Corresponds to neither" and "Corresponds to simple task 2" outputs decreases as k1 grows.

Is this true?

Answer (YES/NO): NO